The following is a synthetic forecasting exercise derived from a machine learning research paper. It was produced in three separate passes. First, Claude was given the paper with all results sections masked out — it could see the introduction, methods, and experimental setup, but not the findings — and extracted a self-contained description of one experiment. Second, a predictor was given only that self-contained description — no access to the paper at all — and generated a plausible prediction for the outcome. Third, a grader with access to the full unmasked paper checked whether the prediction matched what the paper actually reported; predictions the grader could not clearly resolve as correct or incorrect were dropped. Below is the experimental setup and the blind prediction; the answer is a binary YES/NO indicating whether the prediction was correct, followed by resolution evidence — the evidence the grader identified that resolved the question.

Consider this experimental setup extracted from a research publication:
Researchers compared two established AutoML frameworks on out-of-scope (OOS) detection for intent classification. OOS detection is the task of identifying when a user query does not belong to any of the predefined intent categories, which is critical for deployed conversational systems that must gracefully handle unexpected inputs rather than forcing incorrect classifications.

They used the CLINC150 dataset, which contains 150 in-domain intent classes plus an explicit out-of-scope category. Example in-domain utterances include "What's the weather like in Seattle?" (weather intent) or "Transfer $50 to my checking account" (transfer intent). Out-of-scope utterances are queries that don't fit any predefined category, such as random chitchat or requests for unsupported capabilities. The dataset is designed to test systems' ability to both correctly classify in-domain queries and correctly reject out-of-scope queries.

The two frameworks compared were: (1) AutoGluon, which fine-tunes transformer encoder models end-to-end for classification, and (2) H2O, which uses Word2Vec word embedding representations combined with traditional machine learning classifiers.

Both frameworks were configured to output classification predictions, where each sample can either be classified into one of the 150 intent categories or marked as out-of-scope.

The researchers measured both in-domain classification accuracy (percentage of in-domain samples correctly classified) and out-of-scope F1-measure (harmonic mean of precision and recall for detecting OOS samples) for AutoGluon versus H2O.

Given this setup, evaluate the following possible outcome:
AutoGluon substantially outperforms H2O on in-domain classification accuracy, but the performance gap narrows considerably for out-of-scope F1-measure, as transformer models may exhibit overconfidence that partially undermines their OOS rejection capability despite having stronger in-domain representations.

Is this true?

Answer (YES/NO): NO